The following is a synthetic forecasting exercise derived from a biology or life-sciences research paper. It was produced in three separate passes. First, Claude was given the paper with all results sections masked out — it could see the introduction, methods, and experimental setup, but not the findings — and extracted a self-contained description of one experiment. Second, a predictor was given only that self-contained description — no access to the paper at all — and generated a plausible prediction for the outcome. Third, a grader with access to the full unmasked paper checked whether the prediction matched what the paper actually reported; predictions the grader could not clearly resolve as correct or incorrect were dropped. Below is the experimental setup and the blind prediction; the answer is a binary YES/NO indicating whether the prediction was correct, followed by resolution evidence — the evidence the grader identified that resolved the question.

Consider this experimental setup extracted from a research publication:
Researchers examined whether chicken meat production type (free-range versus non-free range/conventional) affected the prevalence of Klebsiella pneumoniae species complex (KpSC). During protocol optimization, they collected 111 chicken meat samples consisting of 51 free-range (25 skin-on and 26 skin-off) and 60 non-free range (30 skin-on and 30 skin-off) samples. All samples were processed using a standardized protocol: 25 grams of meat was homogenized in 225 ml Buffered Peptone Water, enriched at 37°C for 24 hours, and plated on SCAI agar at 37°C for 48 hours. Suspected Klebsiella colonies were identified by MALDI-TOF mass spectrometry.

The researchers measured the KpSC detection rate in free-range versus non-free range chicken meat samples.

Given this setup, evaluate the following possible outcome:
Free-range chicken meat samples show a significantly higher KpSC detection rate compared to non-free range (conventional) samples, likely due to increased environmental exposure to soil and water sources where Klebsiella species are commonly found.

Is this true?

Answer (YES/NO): NO